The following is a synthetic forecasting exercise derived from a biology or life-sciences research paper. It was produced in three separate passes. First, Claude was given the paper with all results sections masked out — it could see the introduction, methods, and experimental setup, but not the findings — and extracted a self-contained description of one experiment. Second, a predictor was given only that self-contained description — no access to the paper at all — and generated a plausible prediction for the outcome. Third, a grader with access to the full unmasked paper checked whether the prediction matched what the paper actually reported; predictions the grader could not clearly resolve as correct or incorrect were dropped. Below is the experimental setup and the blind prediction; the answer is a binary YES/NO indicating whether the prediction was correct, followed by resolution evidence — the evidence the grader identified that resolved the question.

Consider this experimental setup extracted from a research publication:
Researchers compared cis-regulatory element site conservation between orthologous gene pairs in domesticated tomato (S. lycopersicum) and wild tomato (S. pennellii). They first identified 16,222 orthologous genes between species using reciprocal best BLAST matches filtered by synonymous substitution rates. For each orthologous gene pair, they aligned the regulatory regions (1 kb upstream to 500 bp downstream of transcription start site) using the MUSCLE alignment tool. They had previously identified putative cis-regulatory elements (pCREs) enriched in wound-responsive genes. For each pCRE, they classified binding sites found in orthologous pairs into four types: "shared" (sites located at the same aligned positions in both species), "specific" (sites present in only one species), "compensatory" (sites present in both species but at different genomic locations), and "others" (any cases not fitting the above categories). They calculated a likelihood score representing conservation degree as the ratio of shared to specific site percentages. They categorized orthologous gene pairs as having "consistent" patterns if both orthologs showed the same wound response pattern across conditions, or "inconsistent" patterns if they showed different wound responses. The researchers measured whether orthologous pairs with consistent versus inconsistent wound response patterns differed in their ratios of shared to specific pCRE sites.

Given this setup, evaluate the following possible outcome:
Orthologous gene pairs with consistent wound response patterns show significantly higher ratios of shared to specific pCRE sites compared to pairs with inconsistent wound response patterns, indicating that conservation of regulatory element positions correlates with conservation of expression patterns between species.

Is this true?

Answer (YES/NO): NO